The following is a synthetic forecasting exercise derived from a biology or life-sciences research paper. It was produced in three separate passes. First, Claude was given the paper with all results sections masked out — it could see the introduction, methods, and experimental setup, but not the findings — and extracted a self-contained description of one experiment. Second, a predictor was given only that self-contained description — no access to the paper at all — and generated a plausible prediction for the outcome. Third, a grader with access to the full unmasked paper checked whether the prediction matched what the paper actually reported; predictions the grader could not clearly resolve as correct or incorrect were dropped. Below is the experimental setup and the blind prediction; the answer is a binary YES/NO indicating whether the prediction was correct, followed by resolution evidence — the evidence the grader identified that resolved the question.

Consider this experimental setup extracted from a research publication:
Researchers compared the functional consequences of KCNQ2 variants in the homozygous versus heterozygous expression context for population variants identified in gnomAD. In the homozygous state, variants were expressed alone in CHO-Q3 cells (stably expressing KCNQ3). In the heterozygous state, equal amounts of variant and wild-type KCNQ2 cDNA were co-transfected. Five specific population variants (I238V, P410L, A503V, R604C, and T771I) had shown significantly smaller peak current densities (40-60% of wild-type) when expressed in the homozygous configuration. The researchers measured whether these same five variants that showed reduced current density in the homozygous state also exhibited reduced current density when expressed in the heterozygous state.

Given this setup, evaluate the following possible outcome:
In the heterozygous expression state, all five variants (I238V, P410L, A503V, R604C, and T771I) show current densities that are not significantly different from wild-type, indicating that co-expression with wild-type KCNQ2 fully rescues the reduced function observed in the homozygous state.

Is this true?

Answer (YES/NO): YES